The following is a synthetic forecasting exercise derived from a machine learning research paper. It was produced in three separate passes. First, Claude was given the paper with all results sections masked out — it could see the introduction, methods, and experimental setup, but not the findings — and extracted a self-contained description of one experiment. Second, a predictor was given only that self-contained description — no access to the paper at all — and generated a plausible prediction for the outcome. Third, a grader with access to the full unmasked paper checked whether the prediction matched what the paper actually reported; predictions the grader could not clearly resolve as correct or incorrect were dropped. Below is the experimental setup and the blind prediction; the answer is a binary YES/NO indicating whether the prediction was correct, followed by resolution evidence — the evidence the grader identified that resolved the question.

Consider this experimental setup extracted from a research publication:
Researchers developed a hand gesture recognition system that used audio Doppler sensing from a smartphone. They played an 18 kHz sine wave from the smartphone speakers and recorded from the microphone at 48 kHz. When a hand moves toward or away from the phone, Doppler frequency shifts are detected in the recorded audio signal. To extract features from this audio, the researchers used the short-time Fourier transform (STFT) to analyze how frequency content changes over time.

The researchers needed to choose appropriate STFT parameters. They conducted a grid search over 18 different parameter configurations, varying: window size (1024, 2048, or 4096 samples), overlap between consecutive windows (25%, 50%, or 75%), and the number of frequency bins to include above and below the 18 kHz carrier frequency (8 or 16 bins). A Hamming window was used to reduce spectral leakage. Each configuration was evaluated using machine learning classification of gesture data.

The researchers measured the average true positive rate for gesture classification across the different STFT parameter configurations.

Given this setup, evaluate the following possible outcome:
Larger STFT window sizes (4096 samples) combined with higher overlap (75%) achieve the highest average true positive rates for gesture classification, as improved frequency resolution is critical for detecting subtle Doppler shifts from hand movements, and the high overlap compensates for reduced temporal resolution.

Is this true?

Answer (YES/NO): NO